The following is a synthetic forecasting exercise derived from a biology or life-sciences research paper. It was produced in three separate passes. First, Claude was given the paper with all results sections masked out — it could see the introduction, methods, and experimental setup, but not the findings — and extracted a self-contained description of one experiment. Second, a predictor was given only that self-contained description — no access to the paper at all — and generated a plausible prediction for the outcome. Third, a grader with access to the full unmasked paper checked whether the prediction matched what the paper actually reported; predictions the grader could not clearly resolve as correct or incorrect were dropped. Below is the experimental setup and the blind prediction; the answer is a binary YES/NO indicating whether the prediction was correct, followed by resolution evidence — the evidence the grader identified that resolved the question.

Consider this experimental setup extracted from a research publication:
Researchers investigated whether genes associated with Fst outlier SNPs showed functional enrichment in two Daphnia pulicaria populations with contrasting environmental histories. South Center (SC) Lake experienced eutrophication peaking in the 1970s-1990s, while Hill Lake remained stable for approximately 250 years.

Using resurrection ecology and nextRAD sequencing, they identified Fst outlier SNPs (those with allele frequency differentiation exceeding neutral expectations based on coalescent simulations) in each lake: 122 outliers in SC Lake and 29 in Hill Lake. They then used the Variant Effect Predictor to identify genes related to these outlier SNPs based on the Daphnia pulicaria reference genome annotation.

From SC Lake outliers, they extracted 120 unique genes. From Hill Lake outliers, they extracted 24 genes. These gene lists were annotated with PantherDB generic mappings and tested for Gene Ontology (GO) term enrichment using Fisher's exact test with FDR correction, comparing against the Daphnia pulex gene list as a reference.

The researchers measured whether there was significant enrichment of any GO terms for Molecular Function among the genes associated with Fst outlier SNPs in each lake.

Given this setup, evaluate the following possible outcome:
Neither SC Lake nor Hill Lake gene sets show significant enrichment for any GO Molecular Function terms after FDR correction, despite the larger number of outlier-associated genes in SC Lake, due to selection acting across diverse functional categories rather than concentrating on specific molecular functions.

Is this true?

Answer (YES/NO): NO